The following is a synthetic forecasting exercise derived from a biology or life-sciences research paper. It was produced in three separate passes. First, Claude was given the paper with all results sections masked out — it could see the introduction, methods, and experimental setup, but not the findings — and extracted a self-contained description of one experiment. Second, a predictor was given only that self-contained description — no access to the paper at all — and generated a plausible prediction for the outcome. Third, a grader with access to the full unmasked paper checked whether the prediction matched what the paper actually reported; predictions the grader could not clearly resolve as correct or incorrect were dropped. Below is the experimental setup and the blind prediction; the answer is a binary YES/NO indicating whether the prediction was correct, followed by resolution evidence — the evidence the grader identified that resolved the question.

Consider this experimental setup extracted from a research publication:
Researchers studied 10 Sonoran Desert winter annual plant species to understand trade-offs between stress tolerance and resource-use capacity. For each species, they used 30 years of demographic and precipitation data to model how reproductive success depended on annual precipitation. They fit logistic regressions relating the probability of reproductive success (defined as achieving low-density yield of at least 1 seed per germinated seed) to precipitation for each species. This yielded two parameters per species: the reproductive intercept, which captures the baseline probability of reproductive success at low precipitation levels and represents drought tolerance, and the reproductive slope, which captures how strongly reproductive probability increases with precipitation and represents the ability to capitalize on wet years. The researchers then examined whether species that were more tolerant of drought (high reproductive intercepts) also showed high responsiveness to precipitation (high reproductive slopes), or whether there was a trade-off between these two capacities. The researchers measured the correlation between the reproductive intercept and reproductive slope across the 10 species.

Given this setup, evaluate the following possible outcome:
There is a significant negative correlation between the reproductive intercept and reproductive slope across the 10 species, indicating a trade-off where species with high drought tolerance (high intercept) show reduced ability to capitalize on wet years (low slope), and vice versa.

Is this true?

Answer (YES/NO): YES